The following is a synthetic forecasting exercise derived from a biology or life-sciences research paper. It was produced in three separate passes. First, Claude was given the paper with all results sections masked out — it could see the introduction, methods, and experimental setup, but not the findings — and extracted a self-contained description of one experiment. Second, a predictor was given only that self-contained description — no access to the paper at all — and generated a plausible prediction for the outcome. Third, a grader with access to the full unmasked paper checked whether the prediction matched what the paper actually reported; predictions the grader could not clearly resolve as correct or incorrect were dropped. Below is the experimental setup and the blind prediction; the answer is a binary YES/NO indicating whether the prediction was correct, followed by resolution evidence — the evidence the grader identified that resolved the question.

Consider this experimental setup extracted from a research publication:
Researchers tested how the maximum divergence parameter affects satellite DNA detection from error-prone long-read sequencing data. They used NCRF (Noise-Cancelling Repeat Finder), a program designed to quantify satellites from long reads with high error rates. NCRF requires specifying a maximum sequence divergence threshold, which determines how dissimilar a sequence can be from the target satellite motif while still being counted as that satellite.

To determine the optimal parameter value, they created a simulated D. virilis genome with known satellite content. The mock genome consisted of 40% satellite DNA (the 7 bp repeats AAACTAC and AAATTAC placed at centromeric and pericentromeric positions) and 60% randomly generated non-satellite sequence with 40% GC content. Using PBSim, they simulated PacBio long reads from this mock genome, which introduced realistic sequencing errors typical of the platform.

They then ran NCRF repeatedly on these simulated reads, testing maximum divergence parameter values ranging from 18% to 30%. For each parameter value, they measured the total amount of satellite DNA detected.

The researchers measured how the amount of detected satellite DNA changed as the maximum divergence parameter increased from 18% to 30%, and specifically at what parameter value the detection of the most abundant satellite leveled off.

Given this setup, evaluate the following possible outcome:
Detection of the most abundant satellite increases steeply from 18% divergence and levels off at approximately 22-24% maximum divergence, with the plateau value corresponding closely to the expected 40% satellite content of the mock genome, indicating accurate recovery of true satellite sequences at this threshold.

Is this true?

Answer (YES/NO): NO